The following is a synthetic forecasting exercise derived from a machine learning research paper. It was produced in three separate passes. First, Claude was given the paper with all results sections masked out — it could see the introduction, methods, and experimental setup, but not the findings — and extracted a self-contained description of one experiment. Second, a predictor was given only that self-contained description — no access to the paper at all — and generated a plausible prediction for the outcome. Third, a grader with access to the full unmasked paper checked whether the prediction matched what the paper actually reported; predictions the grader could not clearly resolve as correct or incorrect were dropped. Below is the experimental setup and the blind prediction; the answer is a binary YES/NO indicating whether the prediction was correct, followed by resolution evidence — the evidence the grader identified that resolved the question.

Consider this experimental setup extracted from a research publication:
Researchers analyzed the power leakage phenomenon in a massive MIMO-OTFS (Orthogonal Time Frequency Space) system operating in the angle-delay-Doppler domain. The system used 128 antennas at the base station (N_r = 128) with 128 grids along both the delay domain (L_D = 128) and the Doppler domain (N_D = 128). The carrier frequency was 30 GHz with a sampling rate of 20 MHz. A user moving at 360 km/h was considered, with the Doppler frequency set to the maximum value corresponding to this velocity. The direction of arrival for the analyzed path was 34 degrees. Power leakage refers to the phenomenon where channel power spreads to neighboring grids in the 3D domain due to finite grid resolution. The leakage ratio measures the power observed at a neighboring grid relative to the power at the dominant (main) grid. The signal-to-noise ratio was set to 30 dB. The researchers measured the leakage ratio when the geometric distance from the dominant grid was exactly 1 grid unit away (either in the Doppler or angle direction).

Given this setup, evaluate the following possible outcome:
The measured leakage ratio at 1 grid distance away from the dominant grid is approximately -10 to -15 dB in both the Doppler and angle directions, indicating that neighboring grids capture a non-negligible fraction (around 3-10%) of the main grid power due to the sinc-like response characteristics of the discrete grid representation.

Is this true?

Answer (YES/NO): NO